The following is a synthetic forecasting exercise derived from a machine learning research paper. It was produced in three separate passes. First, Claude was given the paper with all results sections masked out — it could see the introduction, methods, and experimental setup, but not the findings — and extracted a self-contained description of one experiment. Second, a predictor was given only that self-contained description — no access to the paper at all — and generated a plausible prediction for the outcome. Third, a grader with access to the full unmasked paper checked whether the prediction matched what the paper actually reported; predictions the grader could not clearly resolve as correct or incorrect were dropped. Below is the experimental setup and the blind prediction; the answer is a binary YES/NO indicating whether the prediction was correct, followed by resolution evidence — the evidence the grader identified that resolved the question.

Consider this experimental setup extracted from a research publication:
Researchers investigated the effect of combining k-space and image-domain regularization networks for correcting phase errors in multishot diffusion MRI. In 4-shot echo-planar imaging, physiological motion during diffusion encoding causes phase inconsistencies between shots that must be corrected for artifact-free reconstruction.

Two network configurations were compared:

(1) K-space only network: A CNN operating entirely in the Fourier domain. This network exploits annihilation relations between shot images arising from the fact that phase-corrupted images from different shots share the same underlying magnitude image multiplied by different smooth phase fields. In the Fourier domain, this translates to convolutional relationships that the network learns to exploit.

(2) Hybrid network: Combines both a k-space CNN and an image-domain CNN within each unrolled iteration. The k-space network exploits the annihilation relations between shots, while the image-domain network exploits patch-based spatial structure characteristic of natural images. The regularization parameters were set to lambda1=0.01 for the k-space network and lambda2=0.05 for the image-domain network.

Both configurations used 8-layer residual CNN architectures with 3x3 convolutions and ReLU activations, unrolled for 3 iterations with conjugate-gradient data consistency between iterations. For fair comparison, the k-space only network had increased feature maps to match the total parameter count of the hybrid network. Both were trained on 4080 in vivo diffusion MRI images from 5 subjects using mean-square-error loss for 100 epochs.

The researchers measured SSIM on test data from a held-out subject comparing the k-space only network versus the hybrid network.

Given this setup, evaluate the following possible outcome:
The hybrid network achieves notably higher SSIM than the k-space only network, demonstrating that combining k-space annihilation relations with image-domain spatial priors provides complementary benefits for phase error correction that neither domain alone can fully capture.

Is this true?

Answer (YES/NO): YES